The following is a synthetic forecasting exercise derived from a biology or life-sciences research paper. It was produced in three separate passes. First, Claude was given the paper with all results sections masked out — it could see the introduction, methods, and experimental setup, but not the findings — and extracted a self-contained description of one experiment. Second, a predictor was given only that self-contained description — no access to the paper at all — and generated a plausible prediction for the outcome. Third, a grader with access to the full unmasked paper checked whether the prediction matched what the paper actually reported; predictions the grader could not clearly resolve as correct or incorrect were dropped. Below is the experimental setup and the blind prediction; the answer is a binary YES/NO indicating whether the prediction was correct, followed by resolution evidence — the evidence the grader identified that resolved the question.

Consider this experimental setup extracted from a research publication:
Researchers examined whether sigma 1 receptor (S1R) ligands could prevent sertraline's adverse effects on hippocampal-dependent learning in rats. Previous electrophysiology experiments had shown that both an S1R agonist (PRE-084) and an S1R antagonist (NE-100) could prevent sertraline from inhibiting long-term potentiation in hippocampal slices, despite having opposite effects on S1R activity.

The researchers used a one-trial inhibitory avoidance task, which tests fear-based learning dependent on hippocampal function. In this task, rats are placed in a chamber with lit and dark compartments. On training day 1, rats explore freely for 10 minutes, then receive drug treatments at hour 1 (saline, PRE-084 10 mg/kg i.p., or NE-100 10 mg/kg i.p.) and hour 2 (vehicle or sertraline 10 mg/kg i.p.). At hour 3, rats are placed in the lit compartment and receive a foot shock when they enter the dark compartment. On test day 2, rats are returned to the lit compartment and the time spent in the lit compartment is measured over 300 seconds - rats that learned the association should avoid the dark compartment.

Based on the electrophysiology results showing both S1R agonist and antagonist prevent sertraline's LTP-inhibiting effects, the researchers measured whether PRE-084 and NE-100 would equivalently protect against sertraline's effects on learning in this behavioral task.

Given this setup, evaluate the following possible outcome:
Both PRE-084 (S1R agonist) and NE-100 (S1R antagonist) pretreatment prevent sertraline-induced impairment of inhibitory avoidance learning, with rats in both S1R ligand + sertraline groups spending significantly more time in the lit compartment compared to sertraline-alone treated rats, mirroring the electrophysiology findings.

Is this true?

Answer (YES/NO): YES